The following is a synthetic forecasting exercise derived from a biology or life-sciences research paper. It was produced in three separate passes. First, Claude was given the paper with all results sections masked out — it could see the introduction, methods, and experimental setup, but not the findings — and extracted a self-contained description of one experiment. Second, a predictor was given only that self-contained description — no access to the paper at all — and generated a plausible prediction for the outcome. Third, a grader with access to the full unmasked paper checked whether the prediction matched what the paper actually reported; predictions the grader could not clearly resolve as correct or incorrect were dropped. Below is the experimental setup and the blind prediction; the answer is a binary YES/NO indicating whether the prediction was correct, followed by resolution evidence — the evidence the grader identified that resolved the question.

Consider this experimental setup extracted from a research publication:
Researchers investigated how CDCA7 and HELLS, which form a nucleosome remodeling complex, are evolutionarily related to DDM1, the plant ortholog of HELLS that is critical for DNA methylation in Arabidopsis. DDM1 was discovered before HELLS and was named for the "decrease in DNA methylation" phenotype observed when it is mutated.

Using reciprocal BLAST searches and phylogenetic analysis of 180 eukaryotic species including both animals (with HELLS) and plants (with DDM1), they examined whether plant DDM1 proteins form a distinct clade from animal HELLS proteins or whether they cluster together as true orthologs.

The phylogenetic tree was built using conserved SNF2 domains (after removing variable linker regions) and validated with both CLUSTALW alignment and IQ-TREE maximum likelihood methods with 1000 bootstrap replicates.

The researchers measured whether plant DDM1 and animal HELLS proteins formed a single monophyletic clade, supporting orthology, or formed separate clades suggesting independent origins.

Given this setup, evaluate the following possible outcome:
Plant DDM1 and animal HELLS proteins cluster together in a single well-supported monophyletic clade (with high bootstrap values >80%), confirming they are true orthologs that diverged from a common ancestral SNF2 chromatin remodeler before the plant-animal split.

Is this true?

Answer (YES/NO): YES